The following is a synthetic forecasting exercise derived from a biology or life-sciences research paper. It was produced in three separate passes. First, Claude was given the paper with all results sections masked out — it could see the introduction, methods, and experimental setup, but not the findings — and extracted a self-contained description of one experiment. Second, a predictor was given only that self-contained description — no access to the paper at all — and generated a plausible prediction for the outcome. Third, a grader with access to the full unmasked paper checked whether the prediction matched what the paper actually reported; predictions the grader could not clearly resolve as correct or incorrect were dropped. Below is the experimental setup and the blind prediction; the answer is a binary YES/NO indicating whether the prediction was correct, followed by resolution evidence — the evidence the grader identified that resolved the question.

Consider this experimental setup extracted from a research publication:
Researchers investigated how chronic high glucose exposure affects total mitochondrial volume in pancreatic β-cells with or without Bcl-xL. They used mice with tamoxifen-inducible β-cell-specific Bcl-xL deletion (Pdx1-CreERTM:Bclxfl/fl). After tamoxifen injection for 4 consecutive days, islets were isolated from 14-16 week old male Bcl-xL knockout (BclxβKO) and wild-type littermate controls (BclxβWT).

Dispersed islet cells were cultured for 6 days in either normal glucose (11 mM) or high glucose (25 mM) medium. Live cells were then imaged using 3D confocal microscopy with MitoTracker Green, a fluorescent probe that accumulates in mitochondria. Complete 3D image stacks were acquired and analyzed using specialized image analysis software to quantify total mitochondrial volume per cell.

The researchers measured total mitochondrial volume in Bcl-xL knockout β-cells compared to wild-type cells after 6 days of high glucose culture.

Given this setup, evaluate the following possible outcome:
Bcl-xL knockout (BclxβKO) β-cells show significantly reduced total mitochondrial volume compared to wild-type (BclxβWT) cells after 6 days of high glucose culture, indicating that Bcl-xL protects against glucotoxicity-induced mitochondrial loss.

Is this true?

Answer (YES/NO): NO